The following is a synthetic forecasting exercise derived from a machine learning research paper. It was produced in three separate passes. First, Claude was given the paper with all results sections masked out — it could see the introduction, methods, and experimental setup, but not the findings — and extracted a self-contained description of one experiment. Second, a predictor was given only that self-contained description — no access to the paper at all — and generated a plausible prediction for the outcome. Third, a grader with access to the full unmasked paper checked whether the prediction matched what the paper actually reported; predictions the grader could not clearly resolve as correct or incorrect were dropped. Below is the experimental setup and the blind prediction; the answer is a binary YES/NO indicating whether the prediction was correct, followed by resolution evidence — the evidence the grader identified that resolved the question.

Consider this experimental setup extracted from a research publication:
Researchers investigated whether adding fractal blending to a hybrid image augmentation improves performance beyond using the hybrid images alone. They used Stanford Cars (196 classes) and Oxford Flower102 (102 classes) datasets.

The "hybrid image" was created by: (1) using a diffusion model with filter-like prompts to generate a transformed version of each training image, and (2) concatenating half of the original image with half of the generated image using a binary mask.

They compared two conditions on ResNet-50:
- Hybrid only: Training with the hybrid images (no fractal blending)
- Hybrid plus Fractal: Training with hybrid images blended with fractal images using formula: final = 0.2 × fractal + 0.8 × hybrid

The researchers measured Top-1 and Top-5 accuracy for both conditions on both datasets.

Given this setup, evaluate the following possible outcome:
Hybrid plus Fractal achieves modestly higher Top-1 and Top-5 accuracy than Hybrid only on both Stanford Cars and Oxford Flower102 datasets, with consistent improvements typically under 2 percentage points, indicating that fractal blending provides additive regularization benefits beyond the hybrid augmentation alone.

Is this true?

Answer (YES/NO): NO